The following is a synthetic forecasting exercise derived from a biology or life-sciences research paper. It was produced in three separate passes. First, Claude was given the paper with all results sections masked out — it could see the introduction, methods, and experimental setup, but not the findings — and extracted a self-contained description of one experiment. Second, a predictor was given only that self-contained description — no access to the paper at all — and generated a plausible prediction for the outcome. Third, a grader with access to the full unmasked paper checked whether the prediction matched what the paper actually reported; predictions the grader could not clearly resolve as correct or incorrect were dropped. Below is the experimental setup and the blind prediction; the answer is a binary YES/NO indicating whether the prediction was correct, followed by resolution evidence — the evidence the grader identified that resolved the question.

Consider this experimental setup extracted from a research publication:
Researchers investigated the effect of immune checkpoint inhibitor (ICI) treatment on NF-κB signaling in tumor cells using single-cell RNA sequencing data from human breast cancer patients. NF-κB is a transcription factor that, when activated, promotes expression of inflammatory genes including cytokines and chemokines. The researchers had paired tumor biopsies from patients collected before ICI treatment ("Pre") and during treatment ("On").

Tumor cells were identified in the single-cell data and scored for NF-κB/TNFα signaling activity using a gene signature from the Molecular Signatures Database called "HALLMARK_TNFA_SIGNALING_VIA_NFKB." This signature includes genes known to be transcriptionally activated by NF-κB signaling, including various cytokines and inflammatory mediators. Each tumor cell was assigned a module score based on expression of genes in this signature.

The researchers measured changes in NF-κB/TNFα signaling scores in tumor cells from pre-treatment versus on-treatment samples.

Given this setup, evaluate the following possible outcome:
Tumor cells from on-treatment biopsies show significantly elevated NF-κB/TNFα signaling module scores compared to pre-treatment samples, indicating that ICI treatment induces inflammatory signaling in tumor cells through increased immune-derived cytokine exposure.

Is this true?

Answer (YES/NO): NO